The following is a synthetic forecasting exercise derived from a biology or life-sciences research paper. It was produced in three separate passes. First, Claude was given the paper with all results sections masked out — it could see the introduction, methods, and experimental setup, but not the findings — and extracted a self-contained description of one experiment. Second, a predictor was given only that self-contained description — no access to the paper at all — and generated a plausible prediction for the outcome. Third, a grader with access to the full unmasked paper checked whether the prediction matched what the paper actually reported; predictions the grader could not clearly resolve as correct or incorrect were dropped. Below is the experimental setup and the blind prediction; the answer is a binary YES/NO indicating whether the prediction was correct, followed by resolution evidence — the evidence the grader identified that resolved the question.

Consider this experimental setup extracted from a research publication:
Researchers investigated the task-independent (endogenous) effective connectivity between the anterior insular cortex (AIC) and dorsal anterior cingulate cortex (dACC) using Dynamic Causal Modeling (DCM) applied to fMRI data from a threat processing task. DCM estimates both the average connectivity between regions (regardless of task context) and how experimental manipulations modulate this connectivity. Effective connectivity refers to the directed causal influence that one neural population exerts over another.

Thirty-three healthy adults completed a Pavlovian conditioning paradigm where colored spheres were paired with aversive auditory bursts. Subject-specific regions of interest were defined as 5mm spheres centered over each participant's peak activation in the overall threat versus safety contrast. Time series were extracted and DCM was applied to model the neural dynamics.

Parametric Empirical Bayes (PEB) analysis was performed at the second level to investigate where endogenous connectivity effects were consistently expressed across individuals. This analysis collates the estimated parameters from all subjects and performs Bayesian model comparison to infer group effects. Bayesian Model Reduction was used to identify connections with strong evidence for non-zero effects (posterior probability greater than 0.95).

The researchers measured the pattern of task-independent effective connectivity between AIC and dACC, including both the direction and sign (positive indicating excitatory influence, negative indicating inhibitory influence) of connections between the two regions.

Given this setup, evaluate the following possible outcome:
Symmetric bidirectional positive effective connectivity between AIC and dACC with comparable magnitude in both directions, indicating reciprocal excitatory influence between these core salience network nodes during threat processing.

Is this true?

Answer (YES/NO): NO